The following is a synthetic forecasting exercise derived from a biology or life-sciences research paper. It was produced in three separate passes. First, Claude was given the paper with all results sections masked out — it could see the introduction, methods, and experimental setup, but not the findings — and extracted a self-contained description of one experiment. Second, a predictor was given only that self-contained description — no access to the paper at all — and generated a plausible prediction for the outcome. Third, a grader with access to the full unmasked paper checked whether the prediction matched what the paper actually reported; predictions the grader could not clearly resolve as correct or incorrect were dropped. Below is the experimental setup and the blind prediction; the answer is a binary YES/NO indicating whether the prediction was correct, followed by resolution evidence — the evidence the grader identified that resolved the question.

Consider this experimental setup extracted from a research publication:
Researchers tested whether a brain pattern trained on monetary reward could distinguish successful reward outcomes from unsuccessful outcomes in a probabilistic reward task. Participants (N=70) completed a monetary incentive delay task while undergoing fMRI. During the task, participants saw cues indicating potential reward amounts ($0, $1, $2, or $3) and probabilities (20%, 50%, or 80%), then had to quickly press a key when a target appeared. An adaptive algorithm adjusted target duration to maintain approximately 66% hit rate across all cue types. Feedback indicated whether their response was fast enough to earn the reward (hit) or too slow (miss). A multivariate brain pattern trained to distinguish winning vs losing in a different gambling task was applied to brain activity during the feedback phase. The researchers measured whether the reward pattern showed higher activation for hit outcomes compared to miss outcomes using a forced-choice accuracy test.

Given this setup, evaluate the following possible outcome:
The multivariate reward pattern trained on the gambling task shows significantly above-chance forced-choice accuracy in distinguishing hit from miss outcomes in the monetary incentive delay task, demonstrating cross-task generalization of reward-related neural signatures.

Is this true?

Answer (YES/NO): YES